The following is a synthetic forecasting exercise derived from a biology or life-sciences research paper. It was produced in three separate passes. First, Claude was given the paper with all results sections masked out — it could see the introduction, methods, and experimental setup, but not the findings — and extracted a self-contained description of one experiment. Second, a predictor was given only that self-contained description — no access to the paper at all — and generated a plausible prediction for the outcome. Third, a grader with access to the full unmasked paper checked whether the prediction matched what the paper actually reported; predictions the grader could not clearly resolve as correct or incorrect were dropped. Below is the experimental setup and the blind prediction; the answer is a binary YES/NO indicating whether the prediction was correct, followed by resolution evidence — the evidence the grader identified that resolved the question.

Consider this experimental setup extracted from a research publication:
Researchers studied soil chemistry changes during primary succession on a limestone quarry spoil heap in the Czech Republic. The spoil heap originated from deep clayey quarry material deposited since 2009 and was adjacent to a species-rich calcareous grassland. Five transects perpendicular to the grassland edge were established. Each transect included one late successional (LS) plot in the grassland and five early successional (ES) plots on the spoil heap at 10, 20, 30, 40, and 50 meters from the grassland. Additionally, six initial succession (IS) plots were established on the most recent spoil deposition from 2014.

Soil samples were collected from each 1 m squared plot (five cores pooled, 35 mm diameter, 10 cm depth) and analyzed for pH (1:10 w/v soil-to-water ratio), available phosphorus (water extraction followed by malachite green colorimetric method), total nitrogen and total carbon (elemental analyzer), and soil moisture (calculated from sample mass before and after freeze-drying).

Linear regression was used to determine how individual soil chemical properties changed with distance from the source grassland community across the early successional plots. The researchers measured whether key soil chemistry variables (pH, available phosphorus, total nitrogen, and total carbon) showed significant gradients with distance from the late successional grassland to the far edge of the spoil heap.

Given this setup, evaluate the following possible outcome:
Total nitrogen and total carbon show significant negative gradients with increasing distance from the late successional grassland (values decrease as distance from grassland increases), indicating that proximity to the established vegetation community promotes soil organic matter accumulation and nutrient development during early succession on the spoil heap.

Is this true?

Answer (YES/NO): NO